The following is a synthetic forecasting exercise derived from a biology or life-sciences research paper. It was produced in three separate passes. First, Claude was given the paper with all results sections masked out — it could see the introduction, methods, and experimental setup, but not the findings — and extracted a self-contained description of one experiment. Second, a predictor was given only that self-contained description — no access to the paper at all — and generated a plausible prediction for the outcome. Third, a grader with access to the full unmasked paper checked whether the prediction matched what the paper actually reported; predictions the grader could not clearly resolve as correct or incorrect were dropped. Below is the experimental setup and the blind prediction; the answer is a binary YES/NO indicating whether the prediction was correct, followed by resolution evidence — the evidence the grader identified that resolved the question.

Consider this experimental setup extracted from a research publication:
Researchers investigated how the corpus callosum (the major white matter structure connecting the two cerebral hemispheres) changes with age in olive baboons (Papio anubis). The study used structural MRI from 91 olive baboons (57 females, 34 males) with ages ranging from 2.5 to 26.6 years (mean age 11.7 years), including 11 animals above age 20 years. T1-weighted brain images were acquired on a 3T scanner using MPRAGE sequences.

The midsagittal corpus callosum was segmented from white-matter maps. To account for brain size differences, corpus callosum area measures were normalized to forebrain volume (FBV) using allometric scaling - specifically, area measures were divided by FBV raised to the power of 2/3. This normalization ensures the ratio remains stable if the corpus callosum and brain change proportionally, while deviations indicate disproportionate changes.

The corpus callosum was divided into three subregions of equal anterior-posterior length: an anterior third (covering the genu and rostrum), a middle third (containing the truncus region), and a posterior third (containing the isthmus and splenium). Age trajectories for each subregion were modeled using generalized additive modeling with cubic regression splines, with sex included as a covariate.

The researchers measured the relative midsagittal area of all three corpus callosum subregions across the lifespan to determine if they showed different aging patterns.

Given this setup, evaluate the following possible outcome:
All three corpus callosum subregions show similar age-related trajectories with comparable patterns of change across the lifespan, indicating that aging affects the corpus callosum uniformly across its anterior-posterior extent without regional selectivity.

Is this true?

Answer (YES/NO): NO